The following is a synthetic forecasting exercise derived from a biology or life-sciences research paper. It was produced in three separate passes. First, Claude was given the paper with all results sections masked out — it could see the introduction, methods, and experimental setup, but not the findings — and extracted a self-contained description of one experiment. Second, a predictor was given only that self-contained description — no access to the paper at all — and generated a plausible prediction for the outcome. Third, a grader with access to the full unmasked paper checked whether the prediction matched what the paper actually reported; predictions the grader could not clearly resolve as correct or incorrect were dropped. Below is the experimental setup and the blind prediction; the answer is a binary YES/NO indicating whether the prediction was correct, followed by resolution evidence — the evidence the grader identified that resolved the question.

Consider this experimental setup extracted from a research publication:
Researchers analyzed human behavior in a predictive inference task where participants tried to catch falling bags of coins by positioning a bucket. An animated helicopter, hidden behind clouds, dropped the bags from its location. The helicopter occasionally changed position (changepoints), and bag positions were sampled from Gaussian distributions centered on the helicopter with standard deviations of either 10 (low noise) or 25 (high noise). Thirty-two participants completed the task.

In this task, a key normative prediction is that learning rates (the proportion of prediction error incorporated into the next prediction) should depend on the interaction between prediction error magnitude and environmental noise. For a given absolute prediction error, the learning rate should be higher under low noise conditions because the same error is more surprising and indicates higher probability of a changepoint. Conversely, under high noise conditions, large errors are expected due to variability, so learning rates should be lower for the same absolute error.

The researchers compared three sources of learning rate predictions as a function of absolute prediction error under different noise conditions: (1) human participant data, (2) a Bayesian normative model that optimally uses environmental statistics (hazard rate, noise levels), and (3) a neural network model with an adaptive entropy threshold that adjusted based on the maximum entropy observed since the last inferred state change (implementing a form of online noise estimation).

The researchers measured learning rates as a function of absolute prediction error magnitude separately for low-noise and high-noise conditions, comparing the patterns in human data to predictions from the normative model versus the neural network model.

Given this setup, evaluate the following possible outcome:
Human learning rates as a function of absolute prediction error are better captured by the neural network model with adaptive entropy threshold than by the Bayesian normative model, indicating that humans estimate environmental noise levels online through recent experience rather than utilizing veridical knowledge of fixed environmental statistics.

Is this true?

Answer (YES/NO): YES